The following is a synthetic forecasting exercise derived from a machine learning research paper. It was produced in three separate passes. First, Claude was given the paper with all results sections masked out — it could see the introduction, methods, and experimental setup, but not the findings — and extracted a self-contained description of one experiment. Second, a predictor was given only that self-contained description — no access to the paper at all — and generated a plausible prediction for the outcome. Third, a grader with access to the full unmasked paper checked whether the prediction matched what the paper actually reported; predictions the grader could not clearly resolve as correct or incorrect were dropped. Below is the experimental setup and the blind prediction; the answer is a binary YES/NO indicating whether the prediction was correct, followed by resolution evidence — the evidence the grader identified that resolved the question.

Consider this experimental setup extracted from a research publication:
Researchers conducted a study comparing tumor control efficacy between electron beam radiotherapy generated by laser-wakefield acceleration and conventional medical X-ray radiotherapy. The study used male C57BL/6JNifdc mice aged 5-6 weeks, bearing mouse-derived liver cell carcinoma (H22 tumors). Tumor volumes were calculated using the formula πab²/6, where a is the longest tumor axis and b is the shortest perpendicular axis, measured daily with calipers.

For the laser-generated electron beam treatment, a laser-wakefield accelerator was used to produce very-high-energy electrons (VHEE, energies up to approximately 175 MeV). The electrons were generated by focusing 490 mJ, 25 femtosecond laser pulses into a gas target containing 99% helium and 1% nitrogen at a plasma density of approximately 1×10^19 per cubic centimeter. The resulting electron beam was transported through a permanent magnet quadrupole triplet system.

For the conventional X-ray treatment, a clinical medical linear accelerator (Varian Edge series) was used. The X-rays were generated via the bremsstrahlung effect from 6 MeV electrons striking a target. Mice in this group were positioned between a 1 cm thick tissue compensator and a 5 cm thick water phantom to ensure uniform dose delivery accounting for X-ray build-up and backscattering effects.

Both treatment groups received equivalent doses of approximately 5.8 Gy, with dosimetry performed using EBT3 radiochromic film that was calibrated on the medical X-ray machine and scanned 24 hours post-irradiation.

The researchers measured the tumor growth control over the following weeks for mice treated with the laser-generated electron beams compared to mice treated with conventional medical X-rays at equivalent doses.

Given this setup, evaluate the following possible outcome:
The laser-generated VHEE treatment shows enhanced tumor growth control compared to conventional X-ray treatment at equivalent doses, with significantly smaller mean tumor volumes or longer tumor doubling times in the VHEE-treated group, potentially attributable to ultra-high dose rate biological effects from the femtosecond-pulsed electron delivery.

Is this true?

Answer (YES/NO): NO